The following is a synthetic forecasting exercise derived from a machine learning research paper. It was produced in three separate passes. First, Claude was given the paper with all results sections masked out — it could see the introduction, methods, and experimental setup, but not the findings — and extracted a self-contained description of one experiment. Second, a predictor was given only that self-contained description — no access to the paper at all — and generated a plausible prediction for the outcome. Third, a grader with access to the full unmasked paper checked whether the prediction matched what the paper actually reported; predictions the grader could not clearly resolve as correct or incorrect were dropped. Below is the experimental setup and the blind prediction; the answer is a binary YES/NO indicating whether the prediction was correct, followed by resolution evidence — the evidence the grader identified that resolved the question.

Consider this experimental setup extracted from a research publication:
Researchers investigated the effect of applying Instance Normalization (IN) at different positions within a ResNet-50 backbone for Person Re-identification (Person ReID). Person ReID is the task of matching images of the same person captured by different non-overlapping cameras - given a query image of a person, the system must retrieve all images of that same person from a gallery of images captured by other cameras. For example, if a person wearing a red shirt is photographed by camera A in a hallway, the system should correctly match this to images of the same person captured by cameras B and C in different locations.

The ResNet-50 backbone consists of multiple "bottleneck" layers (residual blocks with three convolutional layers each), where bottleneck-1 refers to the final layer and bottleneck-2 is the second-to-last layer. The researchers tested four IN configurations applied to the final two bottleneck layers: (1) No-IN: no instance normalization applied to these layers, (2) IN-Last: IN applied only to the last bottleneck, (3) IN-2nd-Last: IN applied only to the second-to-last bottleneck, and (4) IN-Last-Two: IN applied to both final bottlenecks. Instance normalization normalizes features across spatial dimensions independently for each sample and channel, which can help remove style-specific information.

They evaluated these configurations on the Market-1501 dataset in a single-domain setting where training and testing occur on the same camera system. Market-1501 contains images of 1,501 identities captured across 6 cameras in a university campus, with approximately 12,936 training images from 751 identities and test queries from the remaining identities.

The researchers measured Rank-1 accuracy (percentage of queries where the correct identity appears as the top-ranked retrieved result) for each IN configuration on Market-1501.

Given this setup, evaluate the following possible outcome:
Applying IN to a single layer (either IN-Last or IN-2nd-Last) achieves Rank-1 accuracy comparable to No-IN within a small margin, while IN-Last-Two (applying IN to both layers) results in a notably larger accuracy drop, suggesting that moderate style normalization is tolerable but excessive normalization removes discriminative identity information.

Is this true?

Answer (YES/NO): NO